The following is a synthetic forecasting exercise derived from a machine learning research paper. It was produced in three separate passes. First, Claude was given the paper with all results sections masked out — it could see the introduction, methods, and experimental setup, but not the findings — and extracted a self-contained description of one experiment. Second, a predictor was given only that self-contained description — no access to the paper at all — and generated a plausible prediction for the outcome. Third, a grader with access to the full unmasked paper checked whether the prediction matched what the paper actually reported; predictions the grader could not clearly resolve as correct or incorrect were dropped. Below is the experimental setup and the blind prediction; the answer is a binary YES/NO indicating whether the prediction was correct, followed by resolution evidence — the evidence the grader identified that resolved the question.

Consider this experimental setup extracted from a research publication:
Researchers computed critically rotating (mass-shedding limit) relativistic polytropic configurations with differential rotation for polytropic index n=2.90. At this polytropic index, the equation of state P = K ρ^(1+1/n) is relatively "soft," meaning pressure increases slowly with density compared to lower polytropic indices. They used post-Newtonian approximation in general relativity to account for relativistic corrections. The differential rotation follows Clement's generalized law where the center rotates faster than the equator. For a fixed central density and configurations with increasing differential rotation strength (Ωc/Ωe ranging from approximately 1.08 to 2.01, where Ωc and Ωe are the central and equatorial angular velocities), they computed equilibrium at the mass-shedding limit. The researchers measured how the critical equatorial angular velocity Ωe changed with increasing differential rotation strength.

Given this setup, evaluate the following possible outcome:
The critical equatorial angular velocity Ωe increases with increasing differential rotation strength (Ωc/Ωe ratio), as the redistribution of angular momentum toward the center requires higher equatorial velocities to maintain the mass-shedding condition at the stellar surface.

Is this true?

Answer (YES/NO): NO